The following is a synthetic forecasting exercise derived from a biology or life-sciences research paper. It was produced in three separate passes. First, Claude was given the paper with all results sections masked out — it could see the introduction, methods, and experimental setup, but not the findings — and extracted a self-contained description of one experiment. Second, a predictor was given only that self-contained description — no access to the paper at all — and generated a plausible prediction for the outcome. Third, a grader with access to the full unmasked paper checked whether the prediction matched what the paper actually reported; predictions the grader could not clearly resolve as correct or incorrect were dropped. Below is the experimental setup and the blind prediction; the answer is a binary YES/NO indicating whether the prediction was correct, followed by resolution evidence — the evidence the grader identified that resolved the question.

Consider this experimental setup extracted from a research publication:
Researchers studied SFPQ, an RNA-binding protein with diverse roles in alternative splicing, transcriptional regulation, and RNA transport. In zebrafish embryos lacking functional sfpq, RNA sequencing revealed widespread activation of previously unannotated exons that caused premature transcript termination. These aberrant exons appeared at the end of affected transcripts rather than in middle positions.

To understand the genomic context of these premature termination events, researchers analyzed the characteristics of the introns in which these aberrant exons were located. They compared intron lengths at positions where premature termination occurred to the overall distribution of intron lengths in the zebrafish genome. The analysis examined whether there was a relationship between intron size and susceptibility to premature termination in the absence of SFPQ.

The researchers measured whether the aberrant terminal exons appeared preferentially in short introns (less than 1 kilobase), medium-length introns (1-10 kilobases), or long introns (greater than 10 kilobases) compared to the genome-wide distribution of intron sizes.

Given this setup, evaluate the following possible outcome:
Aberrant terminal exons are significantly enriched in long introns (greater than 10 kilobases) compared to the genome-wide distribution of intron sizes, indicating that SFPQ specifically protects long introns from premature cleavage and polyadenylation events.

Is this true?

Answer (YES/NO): YES